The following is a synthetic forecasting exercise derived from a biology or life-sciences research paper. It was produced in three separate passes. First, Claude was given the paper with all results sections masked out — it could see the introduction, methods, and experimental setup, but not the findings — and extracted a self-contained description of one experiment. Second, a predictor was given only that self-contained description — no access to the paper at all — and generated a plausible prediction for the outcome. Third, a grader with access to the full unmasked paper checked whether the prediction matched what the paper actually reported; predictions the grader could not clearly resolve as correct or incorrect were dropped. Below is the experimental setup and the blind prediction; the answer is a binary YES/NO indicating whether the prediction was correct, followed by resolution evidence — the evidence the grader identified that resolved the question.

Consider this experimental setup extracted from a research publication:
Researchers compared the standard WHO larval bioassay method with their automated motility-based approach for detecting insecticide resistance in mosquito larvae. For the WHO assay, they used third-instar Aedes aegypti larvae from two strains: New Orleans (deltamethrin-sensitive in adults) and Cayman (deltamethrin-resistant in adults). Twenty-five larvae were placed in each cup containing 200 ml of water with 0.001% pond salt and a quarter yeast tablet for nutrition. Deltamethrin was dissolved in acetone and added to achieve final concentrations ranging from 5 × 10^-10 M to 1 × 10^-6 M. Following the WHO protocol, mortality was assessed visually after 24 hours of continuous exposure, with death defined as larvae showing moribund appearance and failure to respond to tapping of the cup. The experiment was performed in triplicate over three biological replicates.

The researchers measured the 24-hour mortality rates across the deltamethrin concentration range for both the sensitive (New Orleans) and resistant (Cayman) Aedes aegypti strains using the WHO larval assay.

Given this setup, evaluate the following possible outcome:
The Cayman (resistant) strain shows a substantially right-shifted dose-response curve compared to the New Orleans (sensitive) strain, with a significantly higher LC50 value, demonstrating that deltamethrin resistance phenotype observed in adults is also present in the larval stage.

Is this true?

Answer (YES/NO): YES